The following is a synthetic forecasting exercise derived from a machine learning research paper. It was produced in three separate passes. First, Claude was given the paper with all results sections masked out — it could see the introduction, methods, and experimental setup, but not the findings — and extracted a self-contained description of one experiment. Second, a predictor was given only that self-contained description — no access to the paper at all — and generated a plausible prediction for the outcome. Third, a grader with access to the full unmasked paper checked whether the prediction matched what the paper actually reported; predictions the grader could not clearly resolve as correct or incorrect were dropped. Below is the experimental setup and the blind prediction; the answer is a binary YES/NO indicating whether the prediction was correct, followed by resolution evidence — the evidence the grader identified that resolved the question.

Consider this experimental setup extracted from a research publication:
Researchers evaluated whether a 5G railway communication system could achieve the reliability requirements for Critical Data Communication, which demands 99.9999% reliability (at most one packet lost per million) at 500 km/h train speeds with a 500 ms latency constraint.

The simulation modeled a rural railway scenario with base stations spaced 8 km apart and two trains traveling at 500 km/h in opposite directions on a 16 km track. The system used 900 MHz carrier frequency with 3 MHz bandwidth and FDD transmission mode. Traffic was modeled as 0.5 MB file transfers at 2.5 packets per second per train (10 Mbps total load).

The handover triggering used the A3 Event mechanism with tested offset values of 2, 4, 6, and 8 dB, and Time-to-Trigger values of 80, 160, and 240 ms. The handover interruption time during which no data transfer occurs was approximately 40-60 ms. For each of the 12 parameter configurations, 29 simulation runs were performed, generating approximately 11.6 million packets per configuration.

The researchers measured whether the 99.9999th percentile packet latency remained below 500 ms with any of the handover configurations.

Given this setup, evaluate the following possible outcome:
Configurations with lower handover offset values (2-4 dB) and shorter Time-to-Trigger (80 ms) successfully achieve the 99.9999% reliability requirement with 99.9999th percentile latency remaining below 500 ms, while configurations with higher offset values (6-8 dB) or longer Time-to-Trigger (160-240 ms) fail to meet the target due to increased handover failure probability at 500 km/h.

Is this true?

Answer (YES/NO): NO